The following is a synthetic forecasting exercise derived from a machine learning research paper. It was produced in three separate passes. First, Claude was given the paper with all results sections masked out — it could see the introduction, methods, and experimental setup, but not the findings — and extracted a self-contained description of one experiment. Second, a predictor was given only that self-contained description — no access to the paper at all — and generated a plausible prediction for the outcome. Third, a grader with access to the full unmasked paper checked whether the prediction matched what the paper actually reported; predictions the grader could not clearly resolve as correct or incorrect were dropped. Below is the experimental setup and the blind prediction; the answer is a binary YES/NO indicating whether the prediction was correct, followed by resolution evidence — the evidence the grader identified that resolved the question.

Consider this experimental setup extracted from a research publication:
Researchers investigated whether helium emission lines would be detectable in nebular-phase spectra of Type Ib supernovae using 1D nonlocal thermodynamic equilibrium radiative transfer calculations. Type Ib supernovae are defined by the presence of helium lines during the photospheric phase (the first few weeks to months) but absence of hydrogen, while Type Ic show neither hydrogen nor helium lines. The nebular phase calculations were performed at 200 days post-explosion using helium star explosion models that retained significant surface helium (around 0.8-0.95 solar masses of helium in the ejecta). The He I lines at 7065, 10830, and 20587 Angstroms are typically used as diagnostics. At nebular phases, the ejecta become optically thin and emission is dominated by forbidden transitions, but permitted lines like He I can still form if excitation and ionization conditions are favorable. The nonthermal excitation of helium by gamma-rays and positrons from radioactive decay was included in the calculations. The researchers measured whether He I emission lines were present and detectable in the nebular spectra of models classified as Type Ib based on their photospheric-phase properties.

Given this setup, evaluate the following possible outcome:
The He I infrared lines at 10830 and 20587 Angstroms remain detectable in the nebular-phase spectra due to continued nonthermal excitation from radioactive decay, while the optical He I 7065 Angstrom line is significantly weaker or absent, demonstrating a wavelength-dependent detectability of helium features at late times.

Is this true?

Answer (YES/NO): YES